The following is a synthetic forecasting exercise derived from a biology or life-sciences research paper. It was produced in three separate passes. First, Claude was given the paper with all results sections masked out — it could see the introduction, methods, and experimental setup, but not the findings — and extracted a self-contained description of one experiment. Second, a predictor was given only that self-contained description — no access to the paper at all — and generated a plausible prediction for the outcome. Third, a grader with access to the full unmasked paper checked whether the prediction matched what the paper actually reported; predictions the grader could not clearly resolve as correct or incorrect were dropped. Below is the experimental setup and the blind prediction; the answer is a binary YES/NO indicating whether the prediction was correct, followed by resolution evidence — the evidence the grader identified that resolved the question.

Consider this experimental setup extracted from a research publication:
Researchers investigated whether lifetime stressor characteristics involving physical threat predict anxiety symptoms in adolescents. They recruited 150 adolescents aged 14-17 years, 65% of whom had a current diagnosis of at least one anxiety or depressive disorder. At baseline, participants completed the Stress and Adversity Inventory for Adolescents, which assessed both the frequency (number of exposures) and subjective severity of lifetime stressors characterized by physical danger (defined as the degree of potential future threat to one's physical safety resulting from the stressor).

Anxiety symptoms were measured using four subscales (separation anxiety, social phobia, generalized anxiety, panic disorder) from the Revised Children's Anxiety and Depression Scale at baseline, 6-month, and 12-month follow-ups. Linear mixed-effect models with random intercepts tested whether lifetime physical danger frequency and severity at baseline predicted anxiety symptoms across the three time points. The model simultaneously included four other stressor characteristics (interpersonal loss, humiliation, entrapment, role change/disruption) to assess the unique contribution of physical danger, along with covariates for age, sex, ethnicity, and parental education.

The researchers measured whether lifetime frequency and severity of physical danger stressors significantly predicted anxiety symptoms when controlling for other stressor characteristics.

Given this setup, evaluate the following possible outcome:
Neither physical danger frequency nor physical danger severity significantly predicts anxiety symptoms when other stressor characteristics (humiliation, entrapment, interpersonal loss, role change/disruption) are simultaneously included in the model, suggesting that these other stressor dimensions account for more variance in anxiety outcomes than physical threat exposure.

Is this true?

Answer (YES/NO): YES